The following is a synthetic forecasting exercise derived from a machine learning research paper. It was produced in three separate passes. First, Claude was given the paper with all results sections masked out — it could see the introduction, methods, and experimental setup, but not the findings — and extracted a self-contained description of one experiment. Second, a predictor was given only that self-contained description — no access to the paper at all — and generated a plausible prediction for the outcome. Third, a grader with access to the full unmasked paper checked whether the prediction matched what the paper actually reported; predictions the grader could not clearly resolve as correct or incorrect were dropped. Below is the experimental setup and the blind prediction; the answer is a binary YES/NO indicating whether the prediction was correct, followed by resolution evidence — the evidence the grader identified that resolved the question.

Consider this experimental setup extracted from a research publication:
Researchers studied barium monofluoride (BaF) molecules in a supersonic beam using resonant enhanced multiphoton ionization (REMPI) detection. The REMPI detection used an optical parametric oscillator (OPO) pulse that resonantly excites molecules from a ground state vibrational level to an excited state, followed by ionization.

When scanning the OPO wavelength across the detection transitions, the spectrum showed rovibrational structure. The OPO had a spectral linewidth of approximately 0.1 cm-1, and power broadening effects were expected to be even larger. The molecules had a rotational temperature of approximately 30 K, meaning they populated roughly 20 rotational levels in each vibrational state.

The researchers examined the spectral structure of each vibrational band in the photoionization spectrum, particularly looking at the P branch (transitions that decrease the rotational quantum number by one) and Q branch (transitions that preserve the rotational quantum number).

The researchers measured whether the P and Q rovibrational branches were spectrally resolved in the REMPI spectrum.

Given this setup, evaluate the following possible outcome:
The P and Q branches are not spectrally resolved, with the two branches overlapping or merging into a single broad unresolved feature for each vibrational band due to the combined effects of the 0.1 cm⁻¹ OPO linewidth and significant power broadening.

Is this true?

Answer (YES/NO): NO